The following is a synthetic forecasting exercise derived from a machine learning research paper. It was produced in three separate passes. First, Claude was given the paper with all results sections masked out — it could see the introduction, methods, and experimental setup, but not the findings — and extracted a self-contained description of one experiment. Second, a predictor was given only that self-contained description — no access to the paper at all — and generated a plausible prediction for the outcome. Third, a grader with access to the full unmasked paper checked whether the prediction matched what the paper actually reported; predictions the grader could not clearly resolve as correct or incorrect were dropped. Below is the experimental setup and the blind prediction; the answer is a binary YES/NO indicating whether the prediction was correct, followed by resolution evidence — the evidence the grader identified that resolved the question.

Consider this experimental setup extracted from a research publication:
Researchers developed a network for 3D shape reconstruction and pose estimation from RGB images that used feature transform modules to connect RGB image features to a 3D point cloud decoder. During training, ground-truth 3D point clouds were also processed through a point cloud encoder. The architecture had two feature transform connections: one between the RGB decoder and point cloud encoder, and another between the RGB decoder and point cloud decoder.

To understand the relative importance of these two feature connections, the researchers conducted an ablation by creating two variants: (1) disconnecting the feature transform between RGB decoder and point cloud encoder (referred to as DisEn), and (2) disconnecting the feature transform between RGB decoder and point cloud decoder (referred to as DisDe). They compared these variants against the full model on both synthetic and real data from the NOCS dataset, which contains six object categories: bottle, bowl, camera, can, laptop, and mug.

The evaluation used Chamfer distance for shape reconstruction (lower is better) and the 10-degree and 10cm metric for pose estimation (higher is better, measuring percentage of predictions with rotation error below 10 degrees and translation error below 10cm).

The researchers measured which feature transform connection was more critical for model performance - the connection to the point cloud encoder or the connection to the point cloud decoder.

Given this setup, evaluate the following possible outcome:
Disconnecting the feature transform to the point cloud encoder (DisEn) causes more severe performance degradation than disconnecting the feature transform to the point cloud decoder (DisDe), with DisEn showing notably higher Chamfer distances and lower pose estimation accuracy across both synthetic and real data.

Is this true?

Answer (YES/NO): NO